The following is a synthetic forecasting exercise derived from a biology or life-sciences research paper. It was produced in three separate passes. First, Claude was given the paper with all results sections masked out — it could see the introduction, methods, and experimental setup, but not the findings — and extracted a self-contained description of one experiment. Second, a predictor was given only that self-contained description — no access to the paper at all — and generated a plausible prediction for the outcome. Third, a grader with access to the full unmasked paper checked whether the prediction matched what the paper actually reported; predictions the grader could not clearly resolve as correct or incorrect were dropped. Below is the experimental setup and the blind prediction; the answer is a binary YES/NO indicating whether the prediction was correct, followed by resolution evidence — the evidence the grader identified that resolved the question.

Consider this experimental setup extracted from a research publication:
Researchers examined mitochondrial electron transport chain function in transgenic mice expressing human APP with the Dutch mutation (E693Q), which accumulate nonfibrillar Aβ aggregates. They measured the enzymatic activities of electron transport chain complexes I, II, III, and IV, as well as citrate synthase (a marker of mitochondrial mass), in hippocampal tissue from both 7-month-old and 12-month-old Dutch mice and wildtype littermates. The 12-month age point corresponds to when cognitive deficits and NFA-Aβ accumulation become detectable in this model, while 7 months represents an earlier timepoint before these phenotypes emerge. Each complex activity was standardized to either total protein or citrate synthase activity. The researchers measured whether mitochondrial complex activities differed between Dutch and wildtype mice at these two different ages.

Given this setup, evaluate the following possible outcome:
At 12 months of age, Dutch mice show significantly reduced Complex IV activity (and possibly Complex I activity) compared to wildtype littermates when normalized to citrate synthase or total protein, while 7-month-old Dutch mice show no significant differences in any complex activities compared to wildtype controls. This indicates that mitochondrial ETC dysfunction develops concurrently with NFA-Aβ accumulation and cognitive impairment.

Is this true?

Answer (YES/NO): NO